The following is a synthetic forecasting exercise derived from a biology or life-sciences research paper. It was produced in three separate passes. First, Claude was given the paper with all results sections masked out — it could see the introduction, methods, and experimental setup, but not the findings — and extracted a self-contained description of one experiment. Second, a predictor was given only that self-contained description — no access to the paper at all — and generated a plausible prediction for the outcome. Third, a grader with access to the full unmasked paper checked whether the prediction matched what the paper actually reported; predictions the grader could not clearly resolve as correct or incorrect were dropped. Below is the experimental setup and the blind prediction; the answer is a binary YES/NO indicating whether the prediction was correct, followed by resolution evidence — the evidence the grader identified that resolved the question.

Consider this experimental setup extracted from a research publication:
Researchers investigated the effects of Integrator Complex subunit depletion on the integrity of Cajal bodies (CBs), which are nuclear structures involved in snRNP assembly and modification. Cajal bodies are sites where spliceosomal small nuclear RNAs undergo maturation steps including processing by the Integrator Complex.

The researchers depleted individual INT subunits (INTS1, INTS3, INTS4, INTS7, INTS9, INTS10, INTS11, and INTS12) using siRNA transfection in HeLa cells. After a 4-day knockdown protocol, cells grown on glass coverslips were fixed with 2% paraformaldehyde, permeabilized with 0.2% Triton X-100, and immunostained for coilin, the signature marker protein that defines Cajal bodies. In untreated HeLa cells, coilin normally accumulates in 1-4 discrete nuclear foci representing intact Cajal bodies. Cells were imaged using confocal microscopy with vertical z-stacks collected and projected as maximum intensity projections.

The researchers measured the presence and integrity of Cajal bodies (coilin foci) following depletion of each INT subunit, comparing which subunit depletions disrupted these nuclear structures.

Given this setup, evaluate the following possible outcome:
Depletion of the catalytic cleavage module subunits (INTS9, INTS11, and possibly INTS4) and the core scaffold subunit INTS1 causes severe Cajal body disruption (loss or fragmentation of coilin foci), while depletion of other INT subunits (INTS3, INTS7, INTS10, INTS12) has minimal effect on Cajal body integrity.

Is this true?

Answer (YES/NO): NO